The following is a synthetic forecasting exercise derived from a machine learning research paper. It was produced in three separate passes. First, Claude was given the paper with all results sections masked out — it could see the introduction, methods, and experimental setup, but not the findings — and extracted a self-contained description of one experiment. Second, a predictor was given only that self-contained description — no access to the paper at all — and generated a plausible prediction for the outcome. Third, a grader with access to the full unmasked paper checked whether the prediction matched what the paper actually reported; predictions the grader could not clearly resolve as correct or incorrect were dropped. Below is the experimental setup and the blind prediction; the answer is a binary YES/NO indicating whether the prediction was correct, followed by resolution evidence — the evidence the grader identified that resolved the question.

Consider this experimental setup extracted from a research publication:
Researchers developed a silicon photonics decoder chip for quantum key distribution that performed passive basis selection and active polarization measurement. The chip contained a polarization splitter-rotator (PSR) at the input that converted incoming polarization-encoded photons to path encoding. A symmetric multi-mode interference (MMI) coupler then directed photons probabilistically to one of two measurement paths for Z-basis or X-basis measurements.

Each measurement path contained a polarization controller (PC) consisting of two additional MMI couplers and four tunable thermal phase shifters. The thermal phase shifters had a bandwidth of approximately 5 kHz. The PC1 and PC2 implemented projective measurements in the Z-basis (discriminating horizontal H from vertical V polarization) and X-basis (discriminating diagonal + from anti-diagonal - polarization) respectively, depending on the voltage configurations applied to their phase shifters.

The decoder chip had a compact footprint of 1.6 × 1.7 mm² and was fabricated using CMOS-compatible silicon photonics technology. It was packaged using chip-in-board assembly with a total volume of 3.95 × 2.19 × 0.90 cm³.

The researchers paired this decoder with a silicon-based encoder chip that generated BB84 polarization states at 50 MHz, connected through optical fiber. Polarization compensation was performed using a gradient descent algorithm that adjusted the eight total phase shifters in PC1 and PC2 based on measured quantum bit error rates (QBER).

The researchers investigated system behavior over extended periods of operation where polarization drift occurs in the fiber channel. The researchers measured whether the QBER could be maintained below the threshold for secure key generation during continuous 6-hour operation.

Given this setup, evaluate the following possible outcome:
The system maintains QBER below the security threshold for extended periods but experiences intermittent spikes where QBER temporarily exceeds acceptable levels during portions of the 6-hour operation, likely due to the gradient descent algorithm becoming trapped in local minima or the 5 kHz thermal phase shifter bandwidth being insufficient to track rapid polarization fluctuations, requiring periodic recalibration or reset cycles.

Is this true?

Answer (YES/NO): NO